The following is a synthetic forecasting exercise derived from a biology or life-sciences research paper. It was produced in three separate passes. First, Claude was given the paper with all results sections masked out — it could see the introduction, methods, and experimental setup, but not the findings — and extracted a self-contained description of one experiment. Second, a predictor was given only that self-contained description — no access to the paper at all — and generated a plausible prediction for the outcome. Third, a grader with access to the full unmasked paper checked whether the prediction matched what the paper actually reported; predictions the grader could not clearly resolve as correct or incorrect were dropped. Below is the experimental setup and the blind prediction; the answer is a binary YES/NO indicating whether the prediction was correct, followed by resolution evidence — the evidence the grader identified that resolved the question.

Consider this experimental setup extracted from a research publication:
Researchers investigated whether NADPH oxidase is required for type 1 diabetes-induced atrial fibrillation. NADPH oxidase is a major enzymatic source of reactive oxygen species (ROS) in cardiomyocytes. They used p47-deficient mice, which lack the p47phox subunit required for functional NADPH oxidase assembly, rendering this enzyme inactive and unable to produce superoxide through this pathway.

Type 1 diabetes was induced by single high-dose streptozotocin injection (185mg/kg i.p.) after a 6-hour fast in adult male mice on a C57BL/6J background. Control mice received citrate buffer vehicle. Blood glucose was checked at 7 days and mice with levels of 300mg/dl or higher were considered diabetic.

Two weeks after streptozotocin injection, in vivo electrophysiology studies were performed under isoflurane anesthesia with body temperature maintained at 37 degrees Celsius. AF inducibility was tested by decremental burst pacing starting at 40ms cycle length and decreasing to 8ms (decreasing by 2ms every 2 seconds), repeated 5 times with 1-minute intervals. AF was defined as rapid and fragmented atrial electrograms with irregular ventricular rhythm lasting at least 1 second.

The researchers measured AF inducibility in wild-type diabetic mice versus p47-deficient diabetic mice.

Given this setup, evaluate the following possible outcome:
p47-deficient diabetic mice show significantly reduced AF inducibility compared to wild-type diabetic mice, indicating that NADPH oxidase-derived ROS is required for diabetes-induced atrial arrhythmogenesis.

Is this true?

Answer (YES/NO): YES